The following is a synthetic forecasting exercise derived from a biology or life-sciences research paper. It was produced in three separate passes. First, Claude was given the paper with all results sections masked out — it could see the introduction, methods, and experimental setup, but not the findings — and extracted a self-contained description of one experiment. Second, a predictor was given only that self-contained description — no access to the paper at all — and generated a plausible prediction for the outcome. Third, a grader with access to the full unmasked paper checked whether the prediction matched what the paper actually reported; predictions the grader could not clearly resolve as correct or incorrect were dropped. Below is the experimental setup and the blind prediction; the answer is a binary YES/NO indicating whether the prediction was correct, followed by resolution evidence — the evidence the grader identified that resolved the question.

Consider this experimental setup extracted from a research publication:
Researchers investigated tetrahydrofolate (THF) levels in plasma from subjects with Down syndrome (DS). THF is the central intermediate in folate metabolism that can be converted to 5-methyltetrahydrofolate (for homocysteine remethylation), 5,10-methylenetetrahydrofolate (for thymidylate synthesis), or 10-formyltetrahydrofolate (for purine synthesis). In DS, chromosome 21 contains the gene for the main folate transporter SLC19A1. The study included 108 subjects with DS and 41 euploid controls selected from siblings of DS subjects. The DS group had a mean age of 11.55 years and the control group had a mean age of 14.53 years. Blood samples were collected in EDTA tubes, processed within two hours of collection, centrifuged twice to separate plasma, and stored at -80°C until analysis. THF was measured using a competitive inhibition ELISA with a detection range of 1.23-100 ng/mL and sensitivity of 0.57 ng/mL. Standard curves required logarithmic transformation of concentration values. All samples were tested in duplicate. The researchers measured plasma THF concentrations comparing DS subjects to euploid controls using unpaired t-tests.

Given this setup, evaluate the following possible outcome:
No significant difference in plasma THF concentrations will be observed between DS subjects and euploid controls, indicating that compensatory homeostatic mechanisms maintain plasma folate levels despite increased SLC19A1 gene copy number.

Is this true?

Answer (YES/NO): NO